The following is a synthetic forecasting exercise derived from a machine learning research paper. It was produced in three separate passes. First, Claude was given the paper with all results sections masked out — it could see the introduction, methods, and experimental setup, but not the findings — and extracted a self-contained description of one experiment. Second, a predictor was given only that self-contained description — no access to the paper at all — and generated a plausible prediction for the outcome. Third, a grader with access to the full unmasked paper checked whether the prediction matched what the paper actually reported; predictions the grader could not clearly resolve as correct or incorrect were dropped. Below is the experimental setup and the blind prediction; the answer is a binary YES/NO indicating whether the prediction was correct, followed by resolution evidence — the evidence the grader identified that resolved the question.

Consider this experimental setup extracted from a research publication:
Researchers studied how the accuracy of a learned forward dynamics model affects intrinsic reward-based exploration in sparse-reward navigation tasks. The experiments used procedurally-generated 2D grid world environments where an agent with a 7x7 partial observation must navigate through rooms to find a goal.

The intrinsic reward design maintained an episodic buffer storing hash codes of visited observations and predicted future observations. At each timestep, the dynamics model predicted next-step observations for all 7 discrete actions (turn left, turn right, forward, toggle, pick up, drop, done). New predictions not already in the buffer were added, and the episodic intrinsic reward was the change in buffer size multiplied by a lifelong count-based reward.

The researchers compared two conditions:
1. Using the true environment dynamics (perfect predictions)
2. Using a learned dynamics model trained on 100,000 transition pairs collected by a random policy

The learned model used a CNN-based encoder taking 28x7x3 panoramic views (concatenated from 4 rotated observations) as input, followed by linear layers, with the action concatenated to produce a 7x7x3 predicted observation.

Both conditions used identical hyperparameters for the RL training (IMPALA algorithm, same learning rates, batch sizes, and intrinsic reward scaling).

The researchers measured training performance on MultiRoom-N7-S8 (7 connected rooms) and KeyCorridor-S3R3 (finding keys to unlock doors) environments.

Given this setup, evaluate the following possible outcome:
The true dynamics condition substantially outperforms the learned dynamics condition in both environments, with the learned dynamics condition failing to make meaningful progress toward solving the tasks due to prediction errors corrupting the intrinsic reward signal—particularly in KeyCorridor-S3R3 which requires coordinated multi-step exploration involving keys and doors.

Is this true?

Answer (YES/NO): NO